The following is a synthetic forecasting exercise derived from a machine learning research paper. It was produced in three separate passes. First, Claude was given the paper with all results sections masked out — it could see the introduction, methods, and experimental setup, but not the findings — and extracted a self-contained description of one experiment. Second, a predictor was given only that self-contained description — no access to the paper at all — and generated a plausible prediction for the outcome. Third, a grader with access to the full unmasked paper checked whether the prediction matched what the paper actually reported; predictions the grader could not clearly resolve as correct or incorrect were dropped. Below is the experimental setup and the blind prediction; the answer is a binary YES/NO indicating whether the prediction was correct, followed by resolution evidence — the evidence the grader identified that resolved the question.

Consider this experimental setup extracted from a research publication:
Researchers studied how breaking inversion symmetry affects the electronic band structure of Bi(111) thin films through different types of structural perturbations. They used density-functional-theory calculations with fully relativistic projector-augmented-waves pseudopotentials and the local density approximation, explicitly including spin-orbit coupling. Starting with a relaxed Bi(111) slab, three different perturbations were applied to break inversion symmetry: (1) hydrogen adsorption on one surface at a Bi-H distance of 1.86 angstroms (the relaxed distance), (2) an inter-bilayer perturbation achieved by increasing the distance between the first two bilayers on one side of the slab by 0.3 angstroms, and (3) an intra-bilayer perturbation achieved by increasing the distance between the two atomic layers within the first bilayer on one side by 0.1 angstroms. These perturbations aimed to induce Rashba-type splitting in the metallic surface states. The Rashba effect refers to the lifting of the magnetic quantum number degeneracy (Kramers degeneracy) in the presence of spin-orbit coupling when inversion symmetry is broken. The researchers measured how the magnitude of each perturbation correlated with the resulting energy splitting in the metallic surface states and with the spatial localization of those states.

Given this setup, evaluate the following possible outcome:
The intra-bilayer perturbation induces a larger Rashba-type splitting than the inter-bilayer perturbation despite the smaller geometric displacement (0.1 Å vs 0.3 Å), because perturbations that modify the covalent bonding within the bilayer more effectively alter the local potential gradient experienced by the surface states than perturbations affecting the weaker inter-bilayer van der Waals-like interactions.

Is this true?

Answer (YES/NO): YES